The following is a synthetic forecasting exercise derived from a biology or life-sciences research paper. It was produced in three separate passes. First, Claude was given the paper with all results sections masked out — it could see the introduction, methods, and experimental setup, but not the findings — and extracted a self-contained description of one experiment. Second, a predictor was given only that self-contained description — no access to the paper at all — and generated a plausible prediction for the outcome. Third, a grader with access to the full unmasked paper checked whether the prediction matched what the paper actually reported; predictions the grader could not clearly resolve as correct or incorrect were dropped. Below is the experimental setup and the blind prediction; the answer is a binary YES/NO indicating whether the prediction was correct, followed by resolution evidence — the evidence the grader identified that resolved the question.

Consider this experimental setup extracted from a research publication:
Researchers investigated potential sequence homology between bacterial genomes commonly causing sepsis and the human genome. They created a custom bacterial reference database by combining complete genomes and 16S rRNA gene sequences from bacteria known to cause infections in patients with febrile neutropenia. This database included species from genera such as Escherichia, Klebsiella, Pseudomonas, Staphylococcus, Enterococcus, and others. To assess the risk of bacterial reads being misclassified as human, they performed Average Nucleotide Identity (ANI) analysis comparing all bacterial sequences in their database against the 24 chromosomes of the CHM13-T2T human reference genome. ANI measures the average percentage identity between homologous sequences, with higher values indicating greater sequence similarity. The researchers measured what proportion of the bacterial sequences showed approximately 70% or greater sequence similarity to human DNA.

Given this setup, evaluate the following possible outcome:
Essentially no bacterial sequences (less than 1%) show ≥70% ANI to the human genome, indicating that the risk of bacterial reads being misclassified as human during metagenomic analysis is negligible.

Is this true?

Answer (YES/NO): NO